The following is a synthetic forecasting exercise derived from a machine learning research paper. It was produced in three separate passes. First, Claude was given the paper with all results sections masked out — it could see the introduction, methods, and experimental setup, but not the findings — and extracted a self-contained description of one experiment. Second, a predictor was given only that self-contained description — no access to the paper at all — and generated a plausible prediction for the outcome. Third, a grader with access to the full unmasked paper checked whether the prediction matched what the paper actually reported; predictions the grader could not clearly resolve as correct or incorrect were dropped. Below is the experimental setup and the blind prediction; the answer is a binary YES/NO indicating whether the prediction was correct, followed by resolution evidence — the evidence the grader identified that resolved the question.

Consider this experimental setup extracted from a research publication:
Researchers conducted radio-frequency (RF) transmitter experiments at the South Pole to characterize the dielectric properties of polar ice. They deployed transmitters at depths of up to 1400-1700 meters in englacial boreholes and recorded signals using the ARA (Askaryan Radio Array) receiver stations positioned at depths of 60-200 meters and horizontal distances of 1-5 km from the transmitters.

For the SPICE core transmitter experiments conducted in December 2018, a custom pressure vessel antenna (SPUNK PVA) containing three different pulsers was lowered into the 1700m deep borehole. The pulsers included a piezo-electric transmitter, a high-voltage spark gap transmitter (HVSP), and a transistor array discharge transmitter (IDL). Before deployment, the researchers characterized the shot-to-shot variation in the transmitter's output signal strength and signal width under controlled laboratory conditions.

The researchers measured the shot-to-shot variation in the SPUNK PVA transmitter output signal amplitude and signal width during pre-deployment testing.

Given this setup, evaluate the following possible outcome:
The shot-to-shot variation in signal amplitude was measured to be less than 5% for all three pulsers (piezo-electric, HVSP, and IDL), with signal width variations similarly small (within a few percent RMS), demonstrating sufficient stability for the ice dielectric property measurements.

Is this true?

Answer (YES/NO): NO